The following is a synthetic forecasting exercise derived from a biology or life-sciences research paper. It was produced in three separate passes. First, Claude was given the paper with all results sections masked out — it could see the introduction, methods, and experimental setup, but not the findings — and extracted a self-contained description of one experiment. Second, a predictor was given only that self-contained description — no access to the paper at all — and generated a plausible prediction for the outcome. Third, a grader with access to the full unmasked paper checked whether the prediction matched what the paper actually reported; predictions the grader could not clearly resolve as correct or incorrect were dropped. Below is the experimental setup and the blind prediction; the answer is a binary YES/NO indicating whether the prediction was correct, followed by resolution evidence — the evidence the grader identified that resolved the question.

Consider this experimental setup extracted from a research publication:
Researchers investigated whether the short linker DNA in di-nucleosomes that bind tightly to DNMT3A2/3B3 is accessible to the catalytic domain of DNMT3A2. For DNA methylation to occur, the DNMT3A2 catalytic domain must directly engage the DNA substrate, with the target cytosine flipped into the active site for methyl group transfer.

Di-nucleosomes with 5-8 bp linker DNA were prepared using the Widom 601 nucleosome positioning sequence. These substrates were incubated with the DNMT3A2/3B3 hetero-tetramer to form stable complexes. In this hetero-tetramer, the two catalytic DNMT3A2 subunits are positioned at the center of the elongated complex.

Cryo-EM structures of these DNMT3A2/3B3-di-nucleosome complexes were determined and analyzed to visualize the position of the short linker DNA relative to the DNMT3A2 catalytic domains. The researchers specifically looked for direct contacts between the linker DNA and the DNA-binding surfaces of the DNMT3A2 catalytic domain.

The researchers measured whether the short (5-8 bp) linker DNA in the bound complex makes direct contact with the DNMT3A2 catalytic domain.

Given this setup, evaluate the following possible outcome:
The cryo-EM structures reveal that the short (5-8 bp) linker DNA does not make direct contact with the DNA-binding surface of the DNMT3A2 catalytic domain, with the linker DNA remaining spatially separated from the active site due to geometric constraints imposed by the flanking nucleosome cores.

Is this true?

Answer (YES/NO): YES